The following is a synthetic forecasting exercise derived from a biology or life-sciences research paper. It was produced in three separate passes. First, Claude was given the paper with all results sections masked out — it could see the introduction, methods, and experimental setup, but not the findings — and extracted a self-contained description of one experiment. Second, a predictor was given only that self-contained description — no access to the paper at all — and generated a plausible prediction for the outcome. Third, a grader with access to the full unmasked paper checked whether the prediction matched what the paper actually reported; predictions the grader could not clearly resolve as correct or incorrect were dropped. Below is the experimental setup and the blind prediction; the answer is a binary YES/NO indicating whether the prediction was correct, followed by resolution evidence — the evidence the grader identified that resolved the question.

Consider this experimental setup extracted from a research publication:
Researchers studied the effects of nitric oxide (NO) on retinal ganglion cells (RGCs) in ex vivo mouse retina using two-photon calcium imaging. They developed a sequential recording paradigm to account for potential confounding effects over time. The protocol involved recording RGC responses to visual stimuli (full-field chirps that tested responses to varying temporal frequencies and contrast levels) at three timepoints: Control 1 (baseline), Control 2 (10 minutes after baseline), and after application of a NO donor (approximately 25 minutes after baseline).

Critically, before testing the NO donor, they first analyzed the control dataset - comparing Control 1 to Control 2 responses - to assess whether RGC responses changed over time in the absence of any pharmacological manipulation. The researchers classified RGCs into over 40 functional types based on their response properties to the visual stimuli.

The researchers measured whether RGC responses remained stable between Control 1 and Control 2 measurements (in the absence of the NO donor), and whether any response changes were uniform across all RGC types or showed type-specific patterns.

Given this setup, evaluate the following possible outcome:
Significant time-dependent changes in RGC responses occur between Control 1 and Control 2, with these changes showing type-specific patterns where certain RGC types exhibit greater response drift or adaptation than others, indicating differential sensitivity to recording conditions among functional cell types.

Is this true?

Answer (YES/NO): YES